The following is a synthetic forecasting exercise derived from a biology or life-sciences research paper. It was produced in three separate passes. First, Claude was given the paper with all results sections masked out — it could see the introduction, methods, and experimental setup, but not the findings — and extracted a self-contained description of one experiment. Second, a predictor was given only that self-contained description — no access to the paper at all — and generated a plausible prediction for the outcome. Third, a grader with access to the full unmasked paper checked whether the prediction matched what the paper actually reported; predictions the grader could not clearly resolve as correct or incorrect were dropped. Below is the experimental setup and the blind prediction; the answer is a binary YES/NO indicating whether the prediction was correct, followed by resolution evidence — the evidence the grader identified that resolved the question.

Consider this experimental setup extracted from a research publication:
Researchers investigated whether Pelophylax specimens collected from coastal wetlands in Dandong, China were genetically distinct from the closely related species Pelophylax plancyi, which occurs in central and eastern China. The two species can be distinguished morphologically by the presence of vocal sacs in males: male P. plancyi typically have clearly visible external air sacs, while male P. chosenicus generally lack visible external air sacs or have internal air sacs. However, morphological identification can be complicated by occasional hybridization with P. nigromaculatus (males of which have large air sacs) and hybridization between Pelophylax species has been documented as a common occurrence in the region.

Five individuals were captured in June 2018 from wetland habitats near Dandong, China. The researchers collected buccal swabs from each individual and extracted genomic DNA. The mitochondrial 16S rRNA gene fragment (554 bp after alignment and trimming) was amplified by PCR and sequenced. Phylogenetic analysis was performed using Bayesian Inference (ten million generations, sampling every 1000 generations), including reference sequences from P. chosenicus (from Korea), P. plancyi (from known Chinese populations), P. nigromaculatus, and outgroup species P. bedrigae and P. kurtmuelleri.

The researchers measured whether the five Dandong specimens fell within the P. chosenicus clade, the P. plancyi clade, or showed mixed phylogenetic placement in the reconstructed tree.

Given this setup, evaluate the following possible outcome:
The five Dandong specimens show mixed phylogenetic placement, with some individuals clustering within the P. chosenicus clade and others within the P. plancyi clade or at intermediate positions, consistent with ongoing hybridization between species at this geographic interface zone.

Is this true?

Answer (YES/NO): NO